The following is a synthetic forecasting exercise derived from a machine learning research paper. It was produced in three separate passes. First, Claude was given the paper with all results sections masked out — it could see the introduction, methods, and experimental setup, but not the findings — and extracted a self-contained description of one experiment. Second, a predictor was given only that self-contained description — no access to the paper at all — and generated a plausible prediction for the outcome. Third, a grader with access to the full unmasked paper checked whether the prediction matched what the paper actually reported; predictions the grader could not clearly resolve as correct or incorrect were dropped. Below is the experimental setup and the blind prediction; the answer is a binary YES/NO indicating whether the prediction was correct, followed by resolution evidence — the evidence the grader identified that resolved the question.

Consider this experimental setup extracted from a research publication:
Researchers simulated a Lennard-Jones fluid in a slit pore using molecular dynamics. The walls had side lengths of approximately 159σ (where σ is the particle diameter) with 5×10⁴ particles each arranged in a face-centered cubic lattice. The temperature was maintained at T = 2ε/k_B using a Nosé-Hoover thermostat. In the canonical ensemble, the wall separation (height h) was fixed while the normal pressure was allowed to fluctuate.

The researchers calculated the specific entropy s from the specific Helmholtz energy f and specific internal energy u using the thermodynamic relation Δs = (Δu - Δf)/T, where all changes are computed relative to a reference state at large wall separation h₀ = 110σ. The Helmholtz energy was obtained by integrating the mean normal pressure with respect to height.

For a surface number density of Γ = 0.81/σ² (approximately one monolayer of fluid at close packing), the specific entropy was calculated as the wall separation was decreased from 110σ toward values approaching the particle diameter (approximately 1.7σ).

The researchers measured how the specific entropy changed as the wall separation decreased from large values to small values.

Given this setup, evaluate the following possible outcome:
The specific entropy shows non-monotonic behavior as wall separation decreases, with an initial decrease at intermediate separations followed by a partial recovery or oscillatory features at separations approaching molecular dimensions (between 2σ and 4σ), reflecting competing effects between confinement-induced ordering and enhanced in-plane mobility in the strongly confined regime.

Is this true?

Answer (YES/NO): NO